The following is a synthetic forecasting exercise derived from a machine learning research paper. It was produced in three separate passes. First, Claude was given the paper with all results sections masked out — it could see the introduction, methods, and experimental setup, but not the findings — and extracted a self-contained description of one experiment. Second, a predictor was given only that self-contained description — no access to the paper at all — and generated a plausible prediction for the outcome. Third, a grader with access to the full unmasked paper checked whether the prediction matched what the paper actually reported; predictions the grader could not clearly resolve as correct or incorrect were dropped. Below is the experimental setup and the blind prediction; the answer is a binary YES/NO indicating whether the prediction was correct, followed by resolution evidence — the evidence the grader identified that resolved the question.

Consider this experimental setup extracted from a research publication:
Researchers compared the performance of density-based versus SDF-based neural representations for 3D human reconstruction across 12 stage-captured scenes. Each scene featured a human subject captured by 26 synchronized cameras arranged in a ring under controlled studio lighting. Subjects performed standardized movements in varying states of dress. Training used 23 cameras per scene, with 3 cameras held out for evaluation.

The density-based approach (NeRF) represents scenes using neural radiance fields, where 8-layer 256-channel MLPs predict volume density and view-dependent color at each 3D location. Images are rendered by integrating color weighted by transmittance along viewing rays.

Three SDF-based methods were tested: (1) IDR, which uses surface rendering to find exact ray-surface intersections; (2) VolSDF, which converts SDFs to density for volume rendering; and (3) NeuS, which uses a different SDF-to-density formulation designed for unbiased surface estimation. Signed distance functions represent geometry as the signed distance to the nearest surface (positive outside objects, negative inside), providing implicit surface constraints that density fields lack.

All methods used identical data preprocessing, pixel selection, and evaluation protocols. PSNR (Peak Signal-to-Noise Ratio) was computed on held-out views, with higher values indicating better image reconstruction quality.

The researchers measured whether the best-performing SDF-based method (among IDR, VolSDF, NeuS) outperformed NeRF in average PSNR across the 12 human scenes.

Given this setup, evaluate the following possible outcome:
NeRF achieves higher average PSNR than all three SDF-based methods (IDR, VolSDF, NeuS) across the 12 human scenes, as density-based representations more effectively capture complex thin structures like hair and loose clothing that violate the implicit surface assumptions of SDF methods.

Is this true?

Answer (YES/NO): NO